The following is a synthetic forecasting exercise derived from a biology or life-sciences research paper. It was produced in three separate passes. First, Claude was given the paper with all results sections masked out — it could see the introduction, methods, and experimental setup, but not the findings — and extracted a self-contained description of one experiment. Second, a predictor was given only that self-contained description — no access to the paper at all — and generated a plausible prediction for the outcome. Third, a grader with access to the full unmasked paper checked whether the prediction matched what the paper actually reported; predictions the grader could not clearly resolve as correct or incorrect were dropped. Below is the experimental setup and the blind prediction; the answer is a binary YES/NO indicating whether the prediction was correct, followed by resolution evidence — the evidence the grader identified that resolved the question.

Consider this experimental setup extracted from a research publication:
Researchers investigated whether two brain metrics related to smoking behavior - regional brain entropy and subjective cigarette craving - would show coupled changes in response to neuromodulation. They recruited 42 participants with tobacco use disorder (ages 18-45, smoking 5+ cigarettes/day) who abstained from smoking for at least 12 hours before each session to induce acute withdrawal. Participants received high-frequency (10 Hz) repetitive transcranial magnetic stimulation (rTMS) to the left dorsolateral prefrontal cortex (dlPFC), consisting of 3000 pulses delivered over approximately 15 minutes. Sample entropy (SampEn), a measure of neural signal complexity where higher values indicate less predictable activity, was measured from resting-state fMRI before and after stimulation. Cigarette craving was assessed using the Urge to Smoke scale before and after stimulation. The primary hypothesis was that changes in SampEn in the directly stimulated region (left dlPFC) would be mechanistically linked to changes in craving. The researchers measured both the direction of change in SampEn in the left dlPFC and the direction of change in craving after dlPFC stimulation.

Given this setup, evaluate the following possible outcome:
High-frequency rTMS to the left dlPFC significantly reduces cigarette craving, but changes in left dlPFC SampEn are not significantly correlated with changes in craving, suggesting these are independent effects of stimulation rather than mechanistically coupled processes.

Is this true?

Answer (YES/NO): NO